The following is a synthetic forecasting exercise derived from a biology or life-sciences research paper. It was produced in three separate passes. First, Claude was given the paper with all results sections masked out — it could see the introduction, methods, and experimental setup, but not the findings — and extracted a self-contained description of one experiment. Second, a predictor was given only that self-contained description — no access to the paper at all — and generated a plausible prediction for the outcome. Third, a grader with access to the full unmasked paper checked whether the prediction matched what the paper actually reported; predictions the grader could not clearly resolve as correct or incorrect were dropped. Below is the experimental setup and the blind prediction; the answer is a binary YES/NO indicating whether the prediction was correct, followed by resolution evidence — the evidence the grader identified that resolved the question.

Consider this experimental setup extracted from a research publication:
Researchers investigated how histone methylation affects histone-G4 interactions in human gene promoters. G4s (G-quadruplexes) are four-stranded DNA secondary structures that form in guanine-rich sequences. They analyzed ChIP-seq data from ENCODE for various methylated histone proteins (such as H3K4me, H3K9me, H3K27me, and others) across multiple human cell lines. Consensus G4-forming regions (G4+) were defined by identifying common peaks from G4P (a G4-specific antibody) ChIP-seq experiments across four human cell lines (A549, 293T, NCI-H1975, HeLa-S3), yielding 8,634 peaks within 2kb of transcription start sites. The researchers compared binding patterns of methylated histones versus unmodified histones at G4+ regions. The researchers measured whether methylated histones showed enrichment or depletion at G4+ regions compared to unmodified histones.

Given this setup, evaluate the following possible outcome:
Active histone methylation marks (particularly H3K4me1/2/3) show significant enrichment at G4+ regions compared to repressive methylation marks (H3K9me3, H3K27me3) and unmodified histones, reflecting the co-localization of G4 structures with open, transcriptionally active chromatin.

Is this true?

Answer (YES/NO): NO